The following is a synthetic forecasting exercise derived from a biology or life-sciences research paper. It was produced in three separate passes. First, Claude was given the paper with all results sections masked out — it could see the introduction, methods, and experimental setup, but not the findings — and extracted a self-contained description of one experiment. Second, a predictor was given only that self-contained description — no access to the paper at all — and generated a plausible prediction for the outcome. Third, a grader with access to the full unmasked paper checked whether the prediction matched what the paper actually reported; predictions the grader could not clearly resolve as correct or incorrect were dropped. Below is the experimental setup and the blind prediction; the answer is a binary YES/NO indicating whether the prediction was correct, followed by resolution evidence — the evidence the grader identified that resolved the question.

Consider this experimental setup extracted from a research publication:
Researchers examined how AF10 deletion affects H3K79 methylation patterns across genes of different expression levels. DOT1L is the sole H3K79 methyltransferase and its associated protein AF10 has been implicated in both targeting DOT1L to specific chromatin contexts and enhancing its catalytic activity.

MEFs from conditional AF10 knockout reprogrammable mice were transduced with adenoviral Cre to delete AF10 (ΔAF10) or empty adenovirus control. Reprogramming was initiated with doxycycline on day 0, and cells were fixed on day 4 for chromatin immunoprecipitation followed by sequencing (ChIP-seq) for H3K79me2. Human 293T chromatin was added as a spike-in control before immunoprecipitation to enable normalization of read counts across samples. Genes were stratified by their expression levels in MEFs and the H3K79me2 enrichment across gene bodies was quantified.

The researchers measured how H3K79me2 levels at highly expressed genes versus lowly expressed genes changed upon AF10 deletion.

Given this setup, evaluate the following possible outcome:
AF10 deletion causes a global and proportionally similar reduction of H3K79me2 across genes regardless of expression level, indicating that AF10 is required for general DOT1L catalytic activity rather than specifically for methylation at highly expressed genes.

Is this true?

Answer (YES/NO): YES